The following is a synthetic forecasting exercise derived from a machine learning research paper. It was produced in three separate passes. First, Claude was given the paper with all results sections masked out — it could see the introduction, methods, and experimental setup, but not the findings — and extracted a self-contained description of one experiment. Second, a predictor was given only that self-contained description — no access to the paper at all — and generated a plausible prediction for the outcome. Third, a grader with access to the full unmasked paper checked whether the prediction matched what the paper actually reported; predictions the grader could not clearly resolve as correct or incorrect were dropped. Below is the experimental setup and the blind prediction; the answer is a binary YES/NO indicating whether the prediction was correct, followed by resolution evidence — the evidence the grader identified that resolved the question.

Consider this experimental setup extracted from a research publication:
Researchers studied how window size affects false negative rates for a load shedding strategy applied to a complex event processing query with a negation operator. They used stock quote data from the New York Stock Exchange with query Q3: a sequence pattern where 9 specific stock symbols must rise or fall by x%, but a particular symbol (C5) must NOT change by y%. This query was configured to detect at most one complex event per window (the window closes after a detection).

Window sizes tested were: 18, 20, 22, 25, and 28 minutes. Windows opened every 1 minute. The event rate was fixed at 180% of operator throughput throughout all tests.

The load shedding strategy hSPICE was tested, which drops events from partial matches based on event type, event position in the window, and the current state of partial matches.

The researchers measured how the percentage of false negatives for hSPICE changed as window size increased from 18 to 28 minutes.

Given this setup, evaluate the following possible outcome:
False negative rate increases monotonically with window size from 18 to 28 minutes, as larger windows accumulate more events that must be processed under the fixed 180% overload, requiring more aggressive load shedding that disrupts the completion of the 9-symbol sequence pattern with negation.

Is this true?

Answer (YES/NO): NO